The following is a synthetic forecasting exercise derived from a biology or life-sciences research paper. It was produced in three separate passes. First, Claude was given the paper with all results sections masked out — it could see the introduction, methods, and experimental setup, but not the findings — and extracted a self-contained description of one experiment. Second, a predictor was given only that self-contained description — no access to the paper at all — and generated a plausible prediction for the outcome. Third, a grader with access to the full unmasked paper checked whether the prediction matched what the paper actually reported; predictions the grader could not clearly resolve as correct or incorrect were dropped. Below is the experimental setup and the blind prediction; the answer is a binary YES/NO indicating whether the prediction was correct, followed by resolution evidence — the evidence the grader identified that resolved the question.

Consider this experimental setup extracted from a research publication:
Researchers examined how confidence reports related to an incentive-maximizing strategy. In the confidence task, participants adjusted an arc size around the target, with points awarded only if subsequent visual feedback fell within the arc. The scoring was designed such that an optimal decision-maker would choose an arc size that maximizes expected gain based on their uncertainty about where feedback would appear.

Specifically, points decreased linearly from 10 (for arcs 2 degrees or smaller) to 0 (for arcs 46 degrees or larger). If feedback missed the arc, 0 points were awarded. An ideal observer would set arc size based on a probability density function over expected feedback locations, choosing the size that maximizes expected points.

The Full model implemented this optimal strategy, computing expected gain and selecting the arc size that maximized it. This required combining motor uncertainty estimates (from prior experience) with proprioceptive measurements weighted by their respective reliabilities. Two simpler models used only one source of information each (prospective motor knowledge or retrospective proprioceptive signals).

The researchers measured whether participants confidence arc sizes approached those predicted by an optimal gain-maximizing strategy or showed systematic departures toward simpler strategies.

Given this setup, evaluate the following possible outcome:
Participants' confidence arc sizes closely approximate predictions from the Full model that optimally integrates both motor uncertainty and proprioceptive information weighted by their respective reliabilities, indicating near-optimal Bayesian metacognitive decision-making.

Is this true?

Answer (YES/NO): NO